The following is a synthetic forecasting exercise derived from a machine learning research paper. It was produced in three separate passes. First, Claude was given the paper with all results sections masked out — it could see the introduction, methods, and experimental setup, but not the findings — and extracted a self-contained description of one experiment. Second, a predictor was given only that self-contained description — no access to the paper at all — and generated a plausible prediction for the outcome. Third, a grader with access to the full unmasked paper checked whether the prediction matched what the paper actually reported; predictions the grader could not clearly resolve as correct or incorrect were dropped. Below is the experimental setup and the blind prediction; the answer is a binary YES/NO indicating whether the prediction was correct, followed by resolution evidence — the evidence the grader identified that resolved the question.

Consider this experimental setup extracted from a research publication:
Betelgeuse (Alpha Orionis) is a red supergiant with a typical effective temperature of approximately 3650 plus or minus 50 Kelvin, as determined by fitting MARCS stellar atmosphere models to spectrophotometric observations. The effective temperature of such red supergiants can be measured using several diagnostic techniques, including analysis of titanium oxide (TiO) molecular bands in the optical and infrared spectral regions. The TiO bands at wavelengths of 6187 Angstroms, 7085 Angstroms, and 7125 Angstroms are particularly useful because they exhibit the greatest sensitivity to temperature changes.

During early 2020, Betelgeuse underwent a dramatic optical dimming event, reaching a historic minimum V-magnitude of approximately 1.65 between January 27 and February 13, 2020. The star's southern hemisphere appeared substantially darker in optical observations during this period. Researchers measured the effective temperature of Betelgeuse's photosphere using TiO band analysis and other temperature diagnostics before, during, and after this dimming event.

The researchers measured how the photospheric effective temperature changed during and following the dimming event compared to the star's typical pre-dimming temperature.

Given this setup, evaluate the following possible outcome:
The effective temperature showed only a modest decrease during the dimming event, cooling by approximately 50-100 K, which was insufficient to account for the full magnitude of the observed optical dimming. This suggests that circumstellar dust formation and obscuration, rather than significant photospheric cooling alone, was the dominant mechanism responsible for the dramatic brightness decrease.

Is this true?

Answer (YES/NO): NO